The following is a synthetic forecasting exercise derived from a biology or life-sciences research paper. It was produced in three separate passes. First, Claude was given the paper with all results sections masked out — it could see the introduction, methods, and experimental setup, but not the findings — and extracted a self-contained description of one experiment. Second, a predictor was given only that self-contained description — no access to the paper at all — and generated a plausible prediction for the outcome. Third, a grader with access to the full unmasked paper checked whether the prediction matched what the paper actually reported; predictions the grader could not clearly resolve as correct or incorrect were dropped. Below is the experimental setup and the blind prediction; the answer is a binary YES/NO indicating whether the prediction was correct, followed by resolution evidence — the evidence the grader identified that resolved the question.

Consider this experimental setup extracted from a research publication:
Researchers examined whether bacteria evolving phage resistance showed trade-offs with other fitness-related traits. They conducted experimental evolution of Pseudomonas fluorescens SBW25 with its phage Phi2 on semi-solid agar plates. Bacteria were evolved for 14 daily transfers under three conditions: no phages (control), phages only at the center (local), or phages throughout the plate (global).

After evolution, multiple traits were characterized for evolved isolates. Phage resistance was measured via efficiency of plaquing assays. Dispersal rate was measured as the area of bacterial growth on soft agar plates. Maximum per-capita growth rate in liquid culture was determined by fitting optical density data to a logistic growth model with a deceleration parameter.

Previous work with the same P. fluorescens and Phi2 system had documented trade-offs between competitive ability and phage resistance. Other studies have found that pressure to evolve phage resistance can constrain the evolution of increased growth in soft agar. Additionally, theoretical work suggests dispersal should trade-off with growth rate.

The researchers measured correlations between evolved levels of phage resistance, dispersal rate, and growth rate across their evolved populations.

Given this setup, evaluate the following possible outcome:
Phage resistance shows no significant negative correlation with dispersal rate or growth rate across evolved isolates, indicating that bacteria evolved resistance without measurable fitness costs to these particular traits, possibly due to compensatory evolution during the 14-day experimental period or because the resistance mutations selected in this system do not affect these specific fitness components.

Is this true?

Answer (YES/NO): YES